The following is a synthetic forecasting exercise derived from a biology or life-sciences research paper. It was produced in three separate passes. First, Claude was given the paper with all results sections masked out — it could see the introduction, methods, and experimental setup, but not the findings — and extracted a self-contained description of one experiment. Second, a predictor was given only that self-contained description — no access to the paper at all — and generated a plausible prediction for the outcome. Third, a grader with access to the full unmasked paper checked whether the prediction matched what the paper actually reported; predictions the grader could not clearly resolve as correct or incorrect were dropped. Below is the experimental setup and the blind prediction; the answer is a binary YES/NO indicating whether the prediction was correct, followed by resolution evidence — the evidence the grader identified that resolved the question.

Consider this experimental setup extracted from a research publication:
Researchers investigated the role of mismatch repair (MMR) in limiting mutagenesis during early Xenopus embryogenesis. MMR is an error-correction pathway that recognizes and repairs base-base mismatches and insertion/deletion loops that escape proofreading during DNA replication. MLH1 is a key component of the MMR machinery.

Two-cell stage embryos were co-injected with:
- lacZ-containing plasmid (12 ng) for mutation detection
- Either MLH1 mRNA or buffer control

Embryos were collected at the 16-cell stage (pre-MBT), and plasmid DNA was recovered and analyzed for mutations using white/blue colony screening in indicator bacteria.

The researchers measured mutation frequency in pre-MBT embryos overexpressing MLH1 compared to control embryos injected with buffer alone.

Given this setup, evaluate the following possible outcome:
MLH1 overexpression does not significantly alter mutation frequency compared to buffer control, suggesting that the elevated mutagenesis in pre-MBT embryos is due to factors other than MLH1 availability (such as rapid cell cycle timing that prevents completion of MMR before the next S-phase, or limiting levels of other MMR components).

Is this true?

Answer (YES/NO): YES